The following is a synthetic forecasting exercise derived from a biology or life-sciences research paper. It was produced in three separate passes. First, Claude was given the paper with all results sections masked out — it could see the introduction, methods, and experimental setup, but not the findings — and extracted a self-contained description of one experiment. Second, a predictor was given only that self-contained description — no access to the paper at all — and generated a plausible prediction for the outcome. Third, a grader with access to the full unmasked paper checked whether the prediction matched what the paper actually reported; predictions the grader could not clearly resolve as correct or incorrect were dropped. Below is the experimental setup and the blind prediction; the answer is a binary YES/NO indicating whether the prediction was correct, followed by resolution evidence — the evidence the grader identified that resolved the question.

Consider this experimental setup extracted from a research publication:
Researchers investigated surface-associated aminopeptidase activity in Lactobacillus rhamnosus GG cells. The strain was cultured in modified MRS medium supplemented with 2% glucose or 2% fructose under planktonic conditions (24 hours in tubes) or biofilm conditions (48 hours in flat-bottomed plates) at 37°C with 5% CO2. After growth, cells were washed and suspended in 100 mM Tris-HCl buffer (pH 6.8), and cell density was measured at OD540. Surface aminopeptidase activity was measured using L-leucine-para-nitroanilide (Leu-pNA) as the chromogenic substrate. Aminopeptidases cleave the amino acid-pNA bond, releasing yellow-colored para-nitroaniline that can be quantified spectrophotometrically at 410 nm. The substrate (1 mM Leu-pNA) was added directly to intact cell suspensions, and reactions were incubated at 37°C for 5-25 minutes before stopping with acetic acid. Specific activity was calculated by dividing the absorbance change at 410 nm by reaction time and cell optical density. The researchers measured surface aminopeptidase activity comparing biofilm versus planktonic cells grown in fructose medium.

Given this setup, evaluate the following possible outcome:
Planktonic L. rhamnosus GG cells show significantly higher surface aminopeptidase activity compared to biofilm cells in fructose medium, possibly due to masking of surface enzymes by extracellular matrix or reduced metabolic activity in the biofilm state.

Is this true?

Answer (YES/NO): NO